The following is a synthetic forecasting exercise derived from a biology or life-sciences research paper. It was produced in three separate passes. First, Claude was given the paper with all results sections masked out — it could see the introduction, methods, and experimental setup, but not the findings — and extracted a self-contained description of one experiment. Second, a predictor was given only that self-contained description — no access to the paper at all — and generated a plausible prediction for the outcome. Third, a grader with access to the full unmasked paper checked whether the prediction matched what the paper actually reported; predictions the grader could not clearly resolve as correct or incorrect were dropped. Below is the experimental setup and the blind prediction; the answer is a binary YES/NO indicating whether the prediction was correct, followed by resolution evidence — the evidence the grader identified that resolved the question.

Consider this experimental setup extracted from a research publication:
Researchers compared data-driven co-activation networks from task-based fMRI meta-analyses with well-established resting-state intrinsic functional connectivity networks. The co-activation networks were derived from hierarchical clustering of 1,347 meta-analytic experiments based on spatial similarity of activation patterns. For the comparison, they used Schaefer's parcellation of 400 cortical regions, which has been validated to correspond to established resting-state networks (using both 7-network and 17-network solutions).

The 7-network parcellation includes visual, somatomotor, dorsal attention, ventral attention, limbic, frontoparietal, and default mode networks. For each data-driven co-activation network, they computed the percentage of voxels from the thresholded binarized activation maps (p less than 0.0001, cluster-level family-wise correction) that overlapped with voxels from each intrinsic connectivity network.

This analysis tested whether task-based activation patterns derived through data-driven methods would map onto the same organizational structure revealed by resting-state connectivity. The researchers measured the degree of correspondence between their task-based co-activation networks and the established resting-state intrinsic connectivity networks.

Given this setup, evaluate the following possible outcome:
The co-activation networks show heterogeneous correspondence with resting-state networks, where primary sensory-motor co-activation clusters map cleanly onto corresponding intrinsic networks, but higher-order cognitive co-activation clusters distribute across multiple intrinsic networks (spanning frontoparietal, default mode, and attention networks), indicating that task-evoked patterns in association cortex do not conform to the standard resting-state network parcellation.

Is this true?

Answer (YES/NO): NO